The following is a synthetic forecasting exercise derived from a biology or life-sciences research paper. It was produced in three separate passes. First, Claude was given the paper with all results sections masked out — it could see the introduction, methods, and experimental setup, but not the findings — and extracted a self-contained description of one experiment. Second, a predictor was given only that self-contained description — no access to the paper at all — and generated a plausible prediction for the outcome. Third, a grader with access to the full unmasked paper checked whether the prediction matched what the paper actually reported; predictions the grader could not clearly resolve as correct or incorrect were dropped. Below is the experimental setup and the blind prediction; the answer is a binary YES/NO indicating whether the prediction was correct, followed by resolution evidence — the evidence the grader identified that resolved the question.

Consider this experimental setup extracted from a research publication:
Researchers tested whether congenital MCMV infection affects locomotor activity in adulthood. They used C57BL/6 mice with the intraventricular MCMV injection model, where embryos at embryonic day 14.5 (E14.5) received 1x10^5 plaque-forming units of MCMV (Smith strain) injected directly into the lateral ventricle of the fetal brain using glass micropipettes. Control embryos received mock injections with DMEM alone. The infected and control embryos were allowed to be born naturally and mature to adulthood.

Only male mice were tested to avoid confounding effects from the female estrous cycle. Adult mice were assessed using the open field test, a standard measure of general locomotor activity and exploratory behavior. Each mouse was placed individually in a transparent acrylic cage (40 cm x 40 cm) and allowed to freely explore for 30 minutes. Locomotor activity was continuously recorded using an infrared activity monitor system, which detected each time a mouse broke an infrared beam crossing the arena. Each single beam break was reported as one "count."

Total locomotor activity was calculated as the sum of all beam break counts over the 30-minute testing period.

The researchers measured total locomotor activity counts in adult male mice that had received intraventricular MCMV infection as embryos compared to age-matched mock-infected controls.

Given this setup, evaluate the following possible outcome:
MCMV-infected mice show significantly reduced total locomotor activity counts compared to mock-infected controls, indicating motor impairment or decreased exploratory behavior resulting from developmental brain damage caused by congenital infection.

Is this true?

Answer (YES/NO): NO